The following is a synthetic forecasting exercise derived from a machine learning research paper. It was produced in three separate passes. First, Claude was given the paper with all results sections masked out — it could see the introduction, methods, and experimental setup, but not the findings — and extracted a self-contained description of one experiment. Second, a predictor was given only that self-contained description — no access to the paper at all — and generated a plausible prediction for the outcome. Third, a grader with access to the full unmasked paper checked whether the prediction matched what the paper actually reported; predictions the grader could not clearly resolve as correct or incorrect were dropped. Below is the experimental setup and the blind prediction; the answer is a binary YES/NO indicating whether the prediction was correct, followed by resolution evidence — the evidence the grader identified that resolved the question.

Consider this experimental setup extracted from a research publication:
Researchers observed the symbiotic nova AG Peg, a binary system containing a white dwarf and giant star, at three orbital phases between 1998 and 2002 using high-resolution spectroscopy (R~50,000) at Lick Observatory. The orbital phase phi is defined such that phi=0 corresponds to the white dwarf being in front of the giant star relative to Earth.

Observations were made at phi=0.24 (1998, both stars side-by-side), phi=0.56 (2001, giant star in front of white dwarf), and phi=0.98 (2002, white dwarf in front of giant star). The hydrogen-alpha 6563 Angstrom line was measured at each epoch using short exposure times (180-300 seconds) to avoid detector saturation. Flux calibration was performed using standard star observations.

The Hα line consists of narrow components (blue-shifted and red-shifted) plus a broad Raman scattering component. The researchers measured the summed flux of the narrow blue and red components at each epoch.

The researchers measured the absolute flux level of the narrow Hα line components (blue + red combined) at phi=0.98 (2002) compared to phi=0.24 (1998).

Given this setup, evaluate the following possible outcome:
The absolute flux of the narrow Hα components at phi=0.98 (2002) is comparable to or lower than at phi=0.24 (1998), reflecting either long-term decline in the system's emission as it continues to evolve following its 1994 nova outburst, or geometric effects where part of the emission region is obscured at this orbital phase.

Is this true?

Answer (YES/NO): NO